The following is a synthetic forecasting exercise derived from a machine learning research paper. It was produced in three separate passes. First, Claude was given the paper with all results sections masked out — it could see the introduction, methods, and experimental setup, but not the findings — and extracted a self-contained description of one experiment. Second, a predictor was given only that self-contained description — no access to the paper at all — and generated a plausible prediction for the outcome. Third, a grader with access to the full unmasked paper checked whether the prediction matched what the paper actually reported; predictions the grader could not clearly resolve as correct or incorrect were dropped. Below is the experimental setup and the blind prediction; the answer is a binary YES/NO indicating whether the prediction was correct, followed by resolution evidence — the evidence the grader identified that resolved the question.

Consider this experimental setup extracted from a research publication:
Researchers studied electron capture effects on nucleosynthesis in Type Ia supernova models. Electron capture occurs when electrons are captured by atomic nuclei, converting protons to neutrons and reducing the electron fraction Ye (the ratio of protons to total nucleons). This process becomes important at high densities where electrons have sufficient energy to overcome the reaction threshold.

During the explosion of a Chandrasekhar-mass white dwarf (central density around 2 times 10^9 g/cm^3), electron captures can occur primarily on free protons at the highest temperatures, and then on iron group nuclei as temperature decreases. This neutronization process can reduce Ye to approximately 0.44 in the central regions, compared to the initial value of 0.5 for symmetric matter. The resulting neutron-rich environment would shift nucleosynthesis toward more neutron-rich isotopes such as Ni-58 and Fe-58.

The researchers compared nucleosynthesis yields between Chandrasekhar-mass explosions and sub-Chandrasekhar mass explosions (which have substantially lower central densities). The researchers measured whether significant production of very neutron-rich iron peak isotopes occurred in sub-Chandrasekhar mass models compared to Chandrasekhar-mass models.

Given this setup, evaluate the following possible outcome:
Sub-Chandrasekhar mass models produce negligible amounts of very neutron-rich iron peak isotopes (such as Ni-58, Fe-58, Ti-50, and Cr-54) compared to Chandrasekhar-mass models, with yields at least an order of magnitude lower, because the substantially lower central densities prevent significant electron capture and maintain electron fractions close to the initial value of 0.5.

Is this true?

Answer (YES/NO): YES